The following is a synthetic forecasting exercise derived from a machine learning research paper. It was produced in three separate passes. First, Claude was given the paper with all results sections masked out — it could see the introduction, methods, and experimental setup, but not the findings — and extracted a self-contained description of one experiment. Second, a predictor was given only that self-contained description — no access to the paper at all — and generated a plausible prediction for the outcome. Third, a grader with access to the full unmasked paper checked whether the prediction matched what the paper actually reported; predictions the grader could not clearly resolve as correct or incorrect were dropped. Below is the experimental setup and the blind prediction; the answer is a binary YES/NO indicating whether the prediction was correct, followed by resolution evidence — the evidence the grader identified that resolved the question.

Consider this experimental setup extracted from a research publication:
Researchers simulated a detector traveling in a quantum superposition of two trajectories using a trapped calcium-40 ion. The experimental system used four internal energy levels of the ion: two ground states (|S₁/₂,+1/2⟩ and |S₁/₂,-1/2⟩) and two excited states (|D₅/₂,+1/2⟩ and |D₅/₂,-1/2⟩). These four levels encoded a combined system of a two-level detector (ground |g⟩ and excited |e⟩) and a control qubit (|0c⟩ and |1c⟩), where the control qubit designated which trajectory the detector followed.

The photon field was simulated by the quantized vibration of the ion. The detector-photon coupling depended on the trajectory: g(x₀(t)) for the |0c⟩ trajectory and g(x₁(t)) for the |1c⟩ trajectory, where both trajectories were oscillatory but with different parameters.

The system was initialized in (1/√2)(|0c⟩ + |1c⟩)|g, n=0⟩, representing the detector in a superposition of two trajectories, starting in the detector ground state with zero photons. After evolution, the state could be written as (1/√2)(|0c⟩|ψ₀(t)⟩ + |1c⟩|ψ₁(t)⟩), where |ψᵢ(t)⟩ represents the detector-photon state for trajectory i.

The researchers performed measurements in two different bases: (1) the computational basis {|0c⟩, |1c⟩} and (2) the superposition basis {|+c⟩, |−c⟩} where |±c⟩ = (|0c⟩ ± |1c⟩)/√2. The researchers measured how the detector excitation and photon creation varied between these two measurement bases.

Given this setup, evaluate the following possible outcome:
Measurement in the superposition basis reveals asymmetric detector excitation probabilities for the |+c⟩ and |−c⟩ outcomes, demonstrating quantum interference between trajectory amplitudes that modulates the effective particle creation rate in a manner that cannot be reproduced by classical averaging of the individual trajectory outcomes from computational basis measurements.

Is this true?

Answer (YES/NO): YES